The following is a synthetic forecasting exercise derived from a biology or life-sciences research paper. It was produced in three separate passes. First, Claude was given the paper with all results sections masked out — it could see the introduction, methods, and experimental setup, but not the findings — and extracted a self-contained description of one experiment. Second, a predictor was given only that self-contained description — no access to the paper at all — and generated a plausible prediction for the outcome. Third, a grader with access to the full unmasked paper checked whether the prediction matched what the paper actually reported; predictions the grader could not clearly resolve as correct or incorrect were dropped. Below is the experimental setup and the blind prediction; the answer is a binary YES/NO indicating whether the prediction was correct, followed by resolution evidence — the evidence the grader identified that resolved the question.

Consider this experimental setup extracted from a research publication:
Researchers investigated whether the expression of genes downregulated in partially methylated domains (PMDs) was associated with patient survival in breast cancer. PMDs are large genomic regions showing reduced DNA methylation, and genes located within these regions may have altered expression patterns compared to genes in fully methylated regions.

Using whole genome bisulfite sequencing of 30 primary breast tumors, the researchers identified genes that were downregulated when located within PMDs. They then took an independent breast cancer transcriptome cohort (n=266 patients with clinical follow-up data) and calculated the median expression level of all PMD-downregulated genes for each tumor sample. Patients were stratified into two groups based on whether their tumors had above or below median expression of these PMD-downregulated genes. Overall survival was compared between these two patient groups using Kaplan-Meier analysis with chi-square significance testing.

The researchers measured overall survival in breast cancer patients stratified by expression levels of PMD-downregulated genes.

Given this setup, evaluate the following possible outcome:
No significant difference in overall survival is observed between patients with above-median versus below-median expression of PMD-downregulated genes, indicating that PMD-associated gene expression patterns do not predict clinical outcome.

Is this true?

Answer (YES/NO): NO